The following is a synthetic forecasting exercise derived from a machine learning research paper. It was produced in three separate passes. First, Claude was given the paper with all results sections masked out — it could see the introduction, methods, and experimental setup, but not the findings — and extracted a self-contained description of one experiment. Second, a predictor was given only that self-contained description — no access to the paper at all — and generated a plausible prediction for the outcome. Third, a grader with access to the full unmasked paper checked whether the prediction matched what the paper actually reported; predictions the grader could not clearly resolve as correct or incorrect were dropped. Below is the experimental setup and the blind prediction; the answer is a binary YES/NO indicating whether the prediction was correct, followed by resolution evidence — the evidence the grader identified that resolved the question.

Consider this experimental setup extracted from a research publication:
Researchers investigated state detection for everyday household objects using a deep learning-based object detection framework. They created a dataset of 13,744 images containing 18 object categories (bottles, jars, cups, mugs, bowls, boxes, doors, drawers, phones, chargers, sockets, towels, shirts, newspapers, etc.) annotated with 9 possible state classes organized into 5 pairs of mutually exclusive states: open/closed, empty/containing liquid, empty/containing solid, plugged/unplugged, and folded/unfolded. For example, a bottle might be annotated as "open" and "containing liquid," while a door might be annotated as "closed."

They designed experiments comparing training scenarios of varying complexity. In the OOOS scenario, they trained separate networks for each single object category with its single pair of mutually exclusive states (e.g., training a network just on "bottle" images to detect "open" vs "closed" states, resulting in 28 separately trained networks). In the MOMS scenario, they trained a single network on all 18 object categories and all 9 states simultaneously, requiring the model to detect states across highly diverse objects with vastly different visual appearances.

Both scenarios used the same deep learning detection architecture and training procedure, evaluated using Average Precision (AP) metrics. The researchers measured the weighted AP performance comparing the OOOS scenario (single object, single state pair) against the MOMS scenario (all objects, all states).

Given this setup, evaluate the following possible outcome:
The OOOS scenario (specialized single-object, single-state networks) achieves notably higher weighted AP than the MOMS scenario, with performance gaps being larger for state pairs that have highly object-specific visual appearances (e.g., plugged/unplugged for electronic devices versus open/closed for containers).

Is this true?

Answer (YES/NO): YES